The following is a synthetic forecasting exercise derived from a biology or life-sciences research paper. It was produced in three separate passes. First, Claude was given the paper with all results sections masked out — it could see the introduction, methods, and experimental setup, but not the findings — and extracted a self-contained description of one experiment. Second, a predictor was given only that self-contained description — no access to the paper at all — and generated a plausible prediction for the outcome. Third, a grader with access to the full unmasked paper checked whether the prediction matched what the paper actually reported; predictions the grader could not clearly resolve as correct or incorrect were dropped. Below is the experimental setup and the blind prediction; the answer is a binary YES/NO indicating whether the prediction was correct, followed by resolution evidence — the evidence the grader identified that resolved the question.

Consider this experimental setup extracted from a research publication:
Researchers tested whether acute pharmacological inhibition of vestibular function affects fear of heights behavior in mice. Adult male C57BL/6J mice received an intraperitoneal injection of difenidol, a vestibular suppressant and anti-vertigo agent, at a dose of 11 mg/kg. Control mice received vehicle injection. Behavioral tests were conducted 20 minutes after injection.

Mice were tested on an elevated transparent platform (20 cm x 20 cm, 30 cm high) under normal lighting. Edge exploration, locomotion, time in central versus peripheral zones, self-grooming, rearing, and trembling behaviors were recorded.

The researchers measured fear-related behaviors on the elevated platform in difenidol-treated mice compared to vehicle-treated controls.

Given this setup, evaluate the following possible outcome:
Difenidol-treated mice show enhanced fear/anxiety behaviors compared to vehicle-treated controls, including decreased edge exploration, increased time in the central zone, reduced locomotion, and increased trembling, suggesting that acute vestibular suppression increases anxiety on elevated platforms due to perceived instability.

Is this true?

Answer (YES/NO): NO